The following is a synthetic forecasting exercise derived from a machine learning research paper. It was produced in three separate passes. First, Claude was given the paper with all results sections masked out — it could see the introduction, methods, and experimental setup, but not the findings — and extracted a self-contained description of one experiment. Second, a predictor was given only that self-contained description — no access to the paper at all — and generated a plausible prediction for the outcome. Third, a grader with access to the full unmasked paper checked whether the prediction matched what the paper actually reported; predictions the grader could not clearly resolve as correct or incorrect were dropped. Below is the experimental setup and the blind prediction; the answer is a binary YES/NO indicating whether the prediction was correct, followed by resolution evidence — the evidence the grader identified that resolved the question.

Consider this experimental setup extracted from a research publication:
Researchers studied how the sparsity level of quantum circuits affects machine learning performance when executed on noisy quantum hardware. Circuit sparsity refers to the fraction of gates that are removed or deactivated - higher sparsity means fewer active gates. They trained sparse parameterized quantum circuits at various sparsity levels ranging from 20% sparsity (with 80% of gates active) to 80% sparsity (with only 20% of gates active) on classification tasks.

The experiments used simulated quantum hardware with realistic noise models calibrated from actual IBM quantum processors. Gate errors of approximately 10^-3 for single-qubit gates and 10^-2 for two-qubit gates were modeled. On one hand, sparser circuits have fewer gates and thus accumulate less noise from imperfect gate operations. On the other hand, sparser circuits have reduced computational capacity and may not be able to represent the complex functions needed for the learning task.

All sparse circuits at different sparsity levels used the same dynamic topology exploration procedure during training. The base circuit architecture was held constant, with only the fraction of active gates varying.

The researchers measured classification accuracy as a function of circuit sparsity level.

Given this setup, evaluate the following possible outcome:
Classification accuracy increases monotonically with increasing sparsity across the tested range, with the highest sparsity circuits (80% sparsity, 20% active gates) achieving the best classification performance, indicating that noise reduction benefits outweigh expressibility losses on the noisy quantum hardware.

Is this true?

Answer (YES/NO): NO